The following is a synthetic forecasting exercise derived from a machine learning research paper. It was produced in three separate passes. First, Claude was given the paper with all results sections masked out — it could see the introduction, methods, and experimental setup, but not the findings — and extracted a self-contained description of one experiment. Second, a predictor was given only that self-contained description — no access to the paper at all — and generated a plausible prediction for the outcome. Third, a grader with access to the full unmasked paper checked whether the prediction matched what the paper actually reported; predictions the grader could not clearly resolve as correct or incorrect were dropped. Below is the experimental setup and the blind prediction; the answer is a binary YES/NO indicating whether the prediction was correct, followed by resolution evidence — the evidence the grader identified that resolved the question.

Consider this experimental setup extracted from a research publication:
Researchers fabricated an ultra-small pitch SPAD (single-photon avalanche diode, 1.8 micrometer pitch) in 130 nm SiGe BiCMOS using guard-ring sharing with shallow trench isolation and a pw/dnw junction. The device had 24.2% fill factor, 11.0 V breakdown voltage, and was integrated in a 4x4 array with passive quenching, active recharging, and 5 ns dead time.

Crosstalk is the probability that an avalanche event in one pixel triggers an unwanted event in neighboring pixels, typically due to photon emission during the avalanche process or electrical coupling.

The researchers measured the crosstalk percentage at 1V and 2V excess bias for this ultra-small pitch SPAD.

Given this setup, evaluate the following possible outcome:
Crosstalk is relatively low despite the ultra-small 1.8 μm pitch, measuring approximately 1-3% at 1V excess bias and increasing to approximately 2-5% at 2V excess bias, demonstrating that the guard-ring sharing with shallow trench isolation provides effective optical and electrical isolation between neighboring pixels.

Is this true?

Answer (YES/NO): NO